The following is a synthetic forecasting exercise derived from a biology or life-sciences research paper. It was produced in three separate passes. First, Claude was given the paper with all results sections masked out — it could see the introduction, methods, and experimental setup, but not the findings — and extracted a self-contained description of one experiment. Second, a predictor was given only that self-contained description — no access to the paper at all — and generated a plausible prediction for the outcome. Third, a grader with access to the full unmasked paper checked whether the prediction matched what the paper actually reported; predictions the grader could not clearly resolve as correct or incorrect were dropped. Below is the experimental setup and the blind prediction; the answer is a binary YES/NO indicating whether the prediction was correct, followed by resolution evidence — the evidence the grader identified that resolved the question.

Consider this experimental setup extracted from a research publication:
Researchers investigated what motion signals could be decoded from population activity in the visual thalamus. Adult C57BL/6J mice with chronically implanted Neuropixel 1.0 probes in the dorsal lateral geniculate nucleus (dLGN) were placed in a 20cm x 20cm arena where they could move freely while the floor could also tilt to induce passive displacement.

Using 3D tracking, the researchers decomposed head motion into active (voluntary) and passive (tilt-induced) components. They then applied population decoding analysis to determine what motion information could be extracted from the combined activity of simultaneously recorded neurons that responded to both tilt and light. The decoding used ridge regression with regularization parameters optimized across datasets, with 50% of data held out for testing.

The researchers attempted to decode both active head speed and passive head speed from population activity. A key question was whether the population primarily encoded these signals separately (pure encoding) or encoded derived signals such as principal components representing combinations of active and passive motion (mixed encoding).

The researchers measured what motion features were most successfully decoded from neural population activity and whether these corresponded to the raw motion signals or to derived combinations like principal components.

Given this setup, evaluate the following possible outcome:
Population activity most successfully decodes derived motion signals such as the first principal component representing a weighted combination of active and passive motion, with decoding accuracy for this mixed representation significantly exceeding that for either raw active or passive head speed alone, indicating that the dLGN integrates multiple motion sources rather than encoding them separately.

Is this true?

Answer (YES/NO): YES